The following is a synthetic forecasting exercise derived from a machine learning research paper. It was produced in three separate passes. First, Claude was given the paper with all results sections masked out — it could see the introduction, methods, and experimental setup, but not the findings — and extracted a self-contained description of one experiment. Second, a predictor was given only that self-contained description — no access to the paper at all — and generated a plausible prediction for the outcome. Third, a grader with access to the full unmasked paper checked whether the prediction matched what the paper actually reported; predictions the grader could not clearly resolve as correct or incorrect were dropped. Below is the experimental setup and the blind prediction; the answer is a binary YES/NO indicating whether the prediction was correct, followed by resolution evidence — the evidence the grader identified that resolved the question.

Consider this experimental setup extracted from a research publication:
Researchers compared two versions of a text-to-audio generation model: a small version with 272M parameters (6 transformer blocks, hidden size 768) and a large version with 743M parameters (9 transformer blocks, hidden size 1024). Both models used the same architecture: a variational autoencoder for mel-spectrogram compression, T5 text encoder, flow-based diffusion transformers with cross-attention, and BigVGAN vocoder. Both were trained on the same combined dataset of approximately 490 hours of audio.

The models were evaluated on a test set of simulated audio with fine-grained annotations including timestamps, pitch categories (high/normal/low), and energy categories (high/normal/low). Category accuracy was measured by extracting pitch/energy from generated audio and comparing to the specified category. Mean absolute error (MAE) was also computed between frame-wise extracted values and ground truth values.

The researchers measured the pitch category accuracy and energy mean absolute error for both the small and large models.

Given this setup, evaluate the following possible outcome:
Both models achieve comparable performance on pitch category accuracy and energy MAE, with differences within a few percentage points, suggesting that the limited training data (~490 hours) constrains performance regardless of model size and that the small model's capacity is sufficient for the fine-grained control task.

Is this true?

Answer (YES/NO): YES